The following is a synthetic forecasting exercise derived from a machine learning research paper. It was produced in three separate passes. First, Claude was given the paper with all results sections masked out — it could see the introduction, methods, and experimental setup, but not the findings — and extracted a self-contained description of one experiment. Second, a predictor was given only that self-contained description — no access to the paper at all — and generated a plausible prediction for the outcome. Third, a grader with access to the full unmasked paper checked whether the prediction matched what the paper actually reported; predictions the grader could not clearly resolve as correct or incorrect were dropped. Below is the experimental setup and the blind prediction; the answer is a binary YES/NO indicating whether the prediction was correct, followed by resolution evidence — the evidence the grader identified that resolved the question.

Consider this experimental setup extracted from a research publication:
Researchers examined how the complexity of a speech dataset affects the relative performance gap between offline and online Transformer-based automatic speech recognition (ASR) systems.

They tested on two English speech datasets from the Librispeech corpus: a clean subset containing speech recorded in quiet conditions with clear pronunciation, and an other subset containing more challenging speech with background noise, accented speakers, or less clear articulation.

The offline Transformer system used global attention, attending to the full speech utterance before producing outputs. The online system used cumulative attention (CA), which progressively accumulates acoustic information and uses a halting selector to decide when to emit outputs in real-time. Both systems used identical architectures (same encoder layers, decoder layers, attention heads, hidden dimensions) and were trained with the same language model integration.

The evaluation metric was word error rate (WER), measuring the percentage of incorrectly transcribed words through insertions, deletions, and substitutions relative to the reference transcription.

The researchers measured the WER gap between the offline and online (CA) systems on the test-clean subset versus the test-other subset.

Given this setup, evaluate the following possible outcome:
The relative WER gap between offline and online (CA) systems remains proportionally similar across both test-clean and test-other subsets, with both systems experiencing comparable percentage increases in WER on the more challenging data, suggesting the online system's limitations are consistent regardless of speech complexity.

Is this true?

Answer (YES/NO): NO